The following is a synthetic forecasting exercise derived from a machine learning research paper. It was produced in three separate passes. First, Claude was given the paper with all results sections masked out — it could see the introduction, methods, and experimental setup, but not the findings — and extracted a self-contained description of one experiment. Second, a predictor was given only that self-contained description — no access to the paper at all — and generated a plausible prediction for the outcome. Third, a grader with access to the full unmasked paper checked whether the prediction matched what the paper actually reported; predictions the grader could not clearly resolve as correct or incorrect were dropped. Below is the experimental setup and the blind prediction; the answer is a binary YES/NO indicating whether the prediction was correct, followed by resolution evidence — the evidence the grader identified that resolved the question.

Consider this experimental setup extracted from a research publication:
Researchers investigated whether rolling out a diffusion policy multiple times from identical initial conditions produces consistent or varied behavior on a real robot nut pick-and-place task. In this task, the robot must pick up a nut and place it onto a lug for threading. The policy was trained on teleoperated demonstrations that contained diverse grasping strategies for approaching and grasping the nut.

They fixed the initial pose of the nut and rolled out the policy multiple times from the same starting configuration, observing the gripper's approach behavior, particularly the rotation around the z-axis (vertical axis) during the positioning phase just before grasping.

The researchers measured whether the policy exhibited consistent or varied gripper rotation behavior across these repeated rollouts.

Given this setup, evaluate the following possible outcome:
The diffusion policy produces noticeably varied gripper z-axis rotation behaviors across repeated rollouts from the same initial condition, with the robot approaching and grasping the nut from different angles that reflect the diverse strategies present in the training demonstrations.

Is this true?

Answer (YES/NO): YES